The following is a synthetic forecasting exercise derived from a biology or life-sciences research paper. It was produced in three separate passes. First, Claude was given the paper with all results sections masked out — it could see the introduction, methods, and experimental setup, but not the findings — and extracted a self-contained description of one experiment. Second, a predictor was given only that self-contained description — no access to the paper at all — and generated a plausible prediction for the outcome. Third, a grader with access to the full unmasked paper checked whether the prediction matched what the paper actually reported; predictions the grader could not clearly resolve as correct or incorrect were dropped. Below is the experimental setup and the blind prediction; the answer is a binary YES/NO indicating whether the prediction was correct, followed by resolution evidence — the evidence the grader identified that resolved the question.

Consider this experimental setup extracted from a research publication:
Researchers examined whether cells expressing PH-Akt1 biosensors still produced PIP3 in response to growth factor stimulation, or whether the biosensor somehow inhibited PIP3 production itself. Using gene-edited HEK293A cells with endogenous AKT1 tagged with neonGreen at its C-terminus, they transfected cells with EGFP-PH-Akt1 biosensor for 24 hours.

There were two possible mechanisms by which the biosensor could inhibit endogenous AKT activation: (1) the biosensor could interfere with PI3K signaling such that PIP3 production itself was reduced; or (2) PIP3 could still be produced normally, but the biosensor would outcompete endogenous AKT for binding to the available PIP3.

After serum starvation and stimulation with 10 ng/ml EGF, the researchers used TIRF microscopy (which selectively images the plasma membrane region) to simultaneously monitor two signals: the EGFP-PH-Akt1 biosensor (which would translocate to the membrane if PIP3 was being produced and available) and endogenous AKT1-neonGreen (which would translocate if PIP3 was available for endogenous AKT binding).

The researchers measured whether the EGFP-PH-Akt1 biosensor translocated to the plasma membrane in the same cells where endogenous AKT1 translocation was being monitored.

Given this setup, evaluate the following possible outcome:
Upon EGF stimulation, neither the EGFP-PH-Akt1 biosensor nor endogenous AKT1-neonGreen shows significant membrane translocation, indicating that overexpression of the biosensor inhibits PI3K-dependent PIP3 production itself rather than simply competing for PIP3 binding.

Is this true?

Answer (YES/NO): NO